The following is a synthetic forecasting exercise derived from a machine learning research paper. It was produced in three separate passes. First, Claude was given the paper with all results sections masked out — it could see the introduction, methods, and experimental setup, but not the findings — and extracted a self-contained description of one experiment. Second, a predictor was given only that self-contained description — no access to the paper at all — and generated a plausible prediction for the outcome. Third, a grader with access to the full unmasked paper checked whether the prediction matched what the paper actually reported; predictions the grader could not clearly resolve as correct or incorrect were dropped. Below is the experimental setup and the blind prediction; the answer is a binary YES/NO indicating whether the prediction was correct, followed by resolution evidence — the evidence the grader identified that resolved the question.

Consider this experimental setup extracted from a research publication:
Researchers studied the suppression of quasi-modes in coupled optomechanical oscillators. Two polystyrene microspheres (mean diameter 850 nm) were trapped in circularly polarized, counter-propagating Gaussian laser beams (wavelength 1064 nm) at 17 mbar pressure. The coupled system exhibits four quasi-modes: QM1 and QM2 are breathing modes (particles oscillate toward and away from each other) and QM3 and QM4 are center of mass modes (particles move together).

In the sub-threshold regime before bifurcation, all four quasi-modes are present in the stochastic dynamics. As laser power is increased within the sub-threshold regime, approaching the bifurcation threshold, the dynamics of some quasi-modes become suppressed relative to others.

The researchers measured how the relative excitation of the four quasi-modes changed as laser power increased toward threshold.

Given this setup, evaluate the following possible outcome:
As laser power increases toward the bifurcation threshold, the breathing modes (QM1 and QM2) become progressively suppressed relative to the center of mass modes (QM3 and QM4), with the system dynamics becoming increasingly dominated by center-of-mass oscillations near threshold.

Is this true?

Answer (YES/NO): NO